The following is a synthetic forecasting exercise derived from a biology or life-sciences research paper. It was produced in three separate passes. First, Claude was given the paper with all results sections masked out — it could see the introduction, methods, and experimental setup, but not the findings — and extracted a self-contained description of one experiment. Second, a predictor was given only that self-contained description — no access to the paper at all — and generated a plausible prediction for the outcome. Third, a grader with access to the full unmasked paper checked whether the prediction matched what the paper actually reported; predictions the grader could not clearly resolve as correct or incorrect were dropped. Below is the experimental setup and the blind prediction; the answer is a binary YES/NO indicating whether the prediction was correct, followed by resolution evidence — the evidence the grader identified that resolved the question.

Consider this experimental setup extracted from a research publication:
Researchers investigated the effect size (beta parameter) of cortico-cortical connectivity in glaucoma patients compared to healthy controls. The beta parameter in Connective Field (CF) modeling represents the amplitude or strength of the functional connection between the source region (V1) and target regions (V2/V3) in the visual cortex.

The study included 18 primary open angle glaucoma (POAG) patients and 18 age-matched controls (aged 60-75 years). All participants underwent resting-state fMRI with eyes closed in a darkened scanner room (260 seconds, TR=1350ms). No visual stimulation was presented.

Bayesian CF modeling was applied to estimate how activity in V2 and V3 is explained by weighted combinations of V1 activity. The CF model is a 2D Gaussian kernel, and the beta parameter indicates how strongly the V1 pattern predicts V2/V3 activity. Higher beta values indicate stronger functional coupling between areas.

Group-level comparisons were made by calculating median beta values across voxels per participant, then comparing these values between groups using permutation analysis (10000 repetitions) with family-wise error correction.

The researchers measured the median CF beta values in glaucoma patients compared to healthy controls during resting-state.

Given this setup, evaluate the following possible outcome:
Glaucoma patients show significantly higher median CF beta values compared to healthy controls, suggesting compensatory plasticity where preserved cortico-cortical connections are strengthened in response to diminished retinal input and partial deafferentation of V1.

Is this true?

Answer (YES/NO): NO